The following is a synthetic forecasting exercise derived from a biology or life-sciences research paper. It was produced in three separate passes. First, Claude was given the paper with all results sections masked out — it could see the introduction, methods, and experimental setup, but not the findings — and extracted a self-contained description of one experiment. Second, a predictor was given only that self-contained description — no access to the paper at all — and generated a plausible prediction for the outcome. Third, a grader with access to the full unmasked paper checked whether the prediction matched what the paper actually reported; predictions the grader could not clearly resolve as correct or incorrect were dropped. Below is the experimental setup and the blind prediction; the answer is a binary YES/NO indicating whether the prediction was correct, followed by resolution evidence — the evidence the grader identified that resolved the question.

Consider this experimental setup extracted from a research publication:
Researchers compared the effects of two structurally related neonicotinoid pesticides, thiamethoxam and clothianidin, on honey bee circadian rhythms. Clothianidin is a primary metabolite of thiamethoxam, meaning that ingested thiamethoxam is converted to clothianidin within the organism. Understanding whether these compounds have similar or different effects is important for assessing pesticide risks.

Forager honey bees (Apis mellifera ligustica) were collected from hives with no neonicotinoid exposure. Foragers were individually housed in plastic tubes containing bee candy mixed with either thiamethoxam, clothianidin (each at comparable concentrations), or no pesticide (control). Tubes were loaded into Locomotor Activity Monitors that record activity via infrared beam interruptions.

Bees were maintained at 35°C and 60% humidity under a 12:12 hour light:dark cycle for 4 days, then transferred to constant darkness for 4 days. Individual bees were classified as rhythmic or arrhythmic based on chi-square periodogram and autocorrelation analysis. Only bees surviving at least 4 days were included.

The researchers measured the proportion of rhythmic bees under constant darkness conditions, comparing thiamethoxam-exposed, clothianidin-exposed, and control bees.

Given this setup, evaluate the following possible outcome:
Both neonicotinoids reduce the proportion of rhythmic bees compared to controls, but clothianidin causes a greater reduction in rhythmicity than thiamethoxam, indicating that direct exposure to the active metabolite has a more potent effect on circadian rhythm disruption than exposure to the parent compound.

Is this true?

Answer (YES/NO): NO